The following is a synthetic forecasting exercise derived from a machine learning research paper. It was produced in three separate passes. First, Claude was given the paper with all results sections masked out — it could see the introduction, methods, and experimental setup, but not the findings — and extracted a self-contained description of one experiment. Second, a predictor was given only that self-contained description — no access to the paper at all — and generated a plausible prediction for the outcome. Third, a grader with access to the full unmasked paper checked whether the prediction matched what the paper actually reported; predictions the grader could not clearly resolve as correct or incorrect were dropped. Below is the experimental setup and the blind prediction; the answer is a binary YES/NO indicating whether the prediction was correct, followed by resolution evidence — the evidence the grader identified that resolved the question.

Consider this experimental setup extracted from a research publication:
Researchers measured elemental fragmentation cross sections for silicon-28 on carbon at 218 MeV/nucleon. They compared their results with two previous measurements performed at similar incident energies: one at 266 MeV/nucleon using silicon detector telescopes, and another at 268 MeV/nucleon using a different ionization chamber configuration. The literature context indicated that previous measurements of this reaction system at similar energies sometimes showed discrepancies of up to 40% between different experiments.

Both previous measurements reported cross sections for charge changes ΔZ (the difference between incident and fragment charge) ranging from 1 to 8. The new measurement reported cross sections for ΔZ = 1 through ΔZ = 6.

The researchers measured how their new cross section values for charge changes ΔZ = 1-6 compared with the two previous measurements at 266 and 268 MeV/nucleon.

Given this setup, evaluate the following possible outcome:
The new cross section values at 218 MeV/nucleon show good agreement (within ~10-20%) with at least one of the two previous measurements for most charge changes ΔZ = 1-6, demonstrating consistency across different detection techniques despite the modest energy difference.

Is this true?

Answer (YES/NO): YES